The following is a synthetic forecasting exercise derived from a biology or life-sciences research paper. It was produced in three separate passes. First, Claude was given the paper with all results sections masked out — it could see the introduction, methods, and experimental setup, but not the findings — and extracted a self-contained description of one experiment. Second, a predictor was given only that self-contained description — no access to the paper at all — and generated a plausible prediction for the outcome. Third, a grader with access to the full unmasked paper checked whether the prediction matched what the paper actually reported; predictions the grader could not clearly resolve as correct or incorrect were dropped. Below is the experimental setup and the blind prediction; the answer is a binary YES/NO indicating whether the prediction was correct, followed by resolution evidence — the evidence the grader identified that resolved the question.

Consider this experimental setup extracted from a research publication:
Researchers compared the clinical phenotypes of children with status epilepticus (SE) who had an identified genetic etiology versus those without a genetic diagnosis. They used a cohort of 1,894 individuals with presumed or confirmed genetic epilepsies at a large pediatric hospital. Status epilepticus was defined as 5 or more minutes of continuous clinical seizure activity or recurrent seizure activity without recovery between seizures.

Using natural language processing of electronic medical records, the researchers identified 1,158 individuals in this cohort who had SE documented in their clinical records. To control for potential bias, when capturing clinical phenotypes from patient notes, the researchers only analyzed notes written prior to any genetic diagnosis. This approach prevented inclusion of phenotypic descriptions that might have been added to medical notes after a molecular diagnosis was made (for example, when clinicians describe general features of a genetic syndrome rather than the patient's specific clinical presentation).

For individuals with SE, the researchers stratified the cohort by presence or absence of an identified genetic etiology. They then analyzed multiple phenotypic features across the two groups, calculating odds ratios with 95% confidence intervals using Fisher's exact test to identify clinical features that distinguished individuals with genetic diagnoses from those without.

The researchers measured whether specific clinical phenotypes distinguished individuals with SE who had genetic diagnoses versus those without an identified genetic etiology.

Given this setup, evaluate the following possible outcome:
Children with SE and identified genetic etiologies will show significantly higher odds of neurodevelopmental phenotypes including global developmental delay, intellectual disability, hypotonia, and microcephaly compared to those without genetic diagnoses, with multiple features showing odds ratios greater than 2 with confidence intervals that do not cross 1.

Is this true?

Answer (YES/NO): YES